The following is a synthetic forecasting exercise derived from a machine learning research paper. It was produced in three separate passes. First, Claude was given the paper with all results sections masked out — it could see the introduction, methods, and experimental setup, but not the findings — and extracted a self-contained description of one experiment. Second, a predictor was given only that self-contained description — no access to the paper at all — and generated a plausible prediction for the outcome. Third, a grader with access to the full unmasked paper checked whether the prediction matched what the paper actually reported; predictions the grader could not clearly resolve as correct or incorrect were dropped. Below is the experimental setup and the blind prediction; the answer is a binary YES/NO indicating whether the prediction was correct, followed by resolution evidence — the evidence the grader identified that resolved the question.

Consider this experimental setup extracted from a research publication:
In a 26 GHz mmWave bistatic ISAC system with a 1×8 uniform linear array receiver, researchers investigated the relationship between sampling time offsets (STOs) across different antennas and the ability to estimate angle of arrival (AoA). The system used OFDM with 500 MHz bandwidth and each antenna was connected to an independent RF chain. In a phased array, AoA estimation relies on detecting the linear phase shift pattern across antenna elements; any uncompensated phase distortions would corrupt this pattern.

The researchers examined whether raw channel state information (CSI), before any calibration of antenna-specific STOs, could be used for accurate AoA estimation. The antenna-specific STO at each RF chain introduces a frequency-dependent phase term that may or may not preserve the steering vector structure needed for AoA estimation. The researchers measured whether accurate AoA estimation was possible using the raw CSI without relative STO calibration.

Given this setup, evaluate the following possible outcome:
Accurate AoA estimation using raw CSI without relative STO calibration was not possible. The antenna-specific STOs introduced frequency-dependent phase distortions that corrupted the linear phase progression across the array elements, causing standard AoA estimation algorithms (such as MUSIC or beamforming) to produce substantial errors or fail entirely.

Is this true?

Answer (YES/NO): YES